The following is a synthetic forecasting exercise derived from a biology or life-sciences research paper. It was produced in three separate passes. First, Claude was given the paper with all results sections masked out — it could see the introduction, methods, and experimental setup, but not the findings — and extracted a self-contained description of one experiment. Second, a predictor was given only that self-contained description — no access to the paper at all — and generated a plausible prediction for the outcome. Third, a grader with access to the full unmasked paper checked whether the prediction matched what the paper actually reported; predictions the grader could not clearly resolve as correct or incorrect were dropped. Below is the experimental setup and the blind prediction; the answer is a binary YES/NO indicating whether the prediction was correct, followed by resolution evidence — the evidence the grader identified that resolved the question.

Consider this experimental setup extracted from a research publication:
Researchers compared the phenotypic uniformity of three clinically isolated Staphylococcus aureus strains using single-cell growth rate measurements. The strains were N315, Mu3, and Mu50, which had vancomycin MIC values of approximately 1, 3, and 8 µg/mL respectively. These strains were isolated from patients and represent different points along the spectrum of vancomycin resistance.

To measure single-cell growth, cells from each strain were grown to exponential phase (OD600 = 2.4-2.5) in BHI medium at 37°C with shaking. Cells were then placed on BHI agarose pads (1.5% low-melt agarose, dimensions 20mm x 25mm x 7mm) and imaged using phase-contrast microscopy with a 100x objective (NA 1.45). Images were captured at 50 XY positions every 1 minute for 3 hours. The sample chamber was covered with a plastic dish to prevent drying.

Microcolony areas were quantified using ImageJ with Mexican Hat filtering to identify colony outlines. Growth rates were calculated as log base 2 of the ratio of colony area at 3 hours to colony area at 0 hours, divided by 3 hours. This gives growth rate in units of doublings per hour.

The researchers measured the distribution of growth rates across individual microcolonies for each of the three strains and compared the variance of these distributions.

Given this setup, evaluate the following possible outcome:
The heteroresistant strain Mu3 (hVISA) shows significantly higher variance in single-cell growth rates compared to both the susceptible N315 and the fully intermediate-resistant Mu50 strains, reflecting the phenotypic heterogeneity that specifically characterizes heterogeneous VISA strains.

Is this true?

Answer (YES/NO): YES